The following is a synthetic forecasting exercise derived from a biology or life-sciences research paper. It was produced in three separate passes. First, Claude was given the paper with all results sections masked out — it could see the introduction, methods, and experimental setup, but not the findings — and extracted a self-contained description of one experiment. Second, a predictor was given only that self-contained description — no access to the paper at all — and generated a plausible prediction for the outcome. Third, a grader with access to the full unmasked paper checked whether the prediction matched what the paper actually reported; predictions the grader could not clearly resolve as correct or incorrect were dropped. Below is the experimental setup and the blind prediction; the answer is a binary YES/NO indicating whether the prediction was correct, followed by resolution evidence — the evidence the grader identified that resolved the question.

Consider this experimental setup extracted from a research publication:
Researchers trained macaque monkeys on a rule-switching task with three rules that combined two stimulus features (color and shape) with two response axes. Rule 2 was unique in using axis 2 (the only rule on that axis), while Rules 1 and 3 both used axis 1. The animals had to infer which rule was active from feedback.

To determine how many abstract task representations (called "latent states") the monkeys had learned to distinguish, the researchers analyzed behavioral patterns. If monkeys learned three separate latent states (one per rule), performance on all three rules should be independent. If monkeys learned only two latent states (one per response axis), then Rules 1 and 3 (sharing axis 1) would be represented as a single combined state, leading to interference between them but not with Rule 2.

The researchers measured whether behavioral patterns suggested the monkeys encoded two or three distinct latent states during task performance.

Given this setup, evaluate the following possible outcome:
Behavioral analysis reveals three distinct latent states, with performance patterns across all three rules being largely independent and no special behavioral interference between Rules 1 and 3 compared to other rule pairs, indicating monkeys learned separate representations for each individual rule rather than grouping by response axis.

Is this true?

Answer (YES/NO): NO